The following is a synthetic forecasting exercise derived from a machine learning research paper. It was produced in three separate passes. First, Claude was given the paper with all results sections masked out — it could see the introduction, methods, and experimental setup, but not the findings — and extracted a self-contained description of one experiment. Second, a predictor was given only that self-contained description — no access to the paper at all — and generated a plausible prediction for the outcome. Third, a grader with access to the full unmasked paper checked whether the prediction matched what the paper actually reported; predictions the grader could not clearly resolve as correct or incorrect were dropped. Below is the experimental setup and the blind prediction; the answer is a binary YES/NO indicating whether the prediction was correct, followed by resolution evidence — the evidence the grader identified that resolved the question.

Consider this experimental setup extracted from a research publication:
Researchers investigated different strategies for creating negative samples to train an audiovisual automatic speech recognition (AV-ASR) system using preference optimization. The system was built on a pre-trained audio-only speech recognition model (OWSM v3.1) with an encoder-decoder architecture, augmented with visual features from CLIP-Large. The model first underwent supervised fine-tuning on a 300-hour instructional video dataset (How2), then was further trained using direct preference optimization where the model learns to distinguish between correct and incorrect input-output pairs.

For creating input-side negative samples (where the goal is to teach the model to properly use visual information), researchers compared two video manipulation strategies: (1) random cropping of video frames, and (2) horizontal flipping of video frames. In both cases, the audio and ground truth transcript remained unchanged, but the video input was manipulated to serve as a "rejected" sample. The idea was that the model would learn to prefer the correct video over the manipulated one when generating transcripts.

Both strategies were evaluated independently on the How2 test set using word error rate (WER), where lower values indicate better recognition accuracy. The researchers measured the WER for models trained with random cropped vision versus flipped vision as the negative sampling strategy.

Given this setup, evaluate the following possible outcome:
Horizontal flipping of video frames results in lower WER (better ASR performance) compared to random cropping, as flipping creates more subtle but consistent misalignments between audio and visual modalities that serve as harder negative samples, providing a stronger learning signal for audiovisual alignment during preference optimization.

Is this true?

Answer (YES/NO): YES